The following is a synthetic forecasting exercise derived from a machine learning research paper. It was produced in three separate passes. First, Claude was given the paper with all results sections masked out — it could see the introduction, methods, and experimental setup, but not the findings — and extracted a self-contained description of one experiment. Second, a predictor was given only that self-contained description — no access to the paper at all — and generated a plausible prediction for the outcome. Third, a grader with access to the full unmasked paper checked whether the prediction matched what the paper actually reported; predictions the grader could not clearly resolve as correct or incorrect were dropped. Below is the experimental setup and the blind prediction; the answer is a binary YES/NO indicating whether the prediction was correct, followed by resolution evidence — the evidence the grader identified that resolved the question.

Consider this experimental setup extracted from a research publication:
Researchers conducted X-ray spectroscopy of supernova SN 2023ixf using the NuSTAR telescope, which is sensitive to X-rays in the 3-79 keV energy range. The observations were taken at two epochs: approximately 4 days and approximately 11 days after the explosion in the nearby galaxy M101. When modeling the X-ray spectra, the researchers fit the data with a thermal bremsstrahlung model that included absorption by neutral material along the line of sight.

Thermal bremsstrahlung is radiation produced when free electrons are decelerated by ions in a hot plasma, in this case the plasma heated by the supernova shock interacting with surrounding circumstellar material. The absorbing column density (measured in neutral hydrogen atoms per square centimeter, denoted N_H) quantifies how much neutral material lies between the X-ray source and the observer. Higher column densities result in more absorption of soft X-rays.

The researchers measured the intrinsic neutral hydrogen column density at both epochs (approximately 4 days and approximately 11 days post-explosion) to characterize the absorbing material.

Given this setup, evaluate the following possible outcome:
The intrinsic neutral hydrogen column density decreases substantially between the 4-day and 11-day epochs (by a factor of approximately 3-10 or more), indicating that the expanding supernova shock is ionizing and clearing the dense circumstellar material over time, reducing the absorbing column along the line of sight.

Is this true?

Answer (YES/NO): YES